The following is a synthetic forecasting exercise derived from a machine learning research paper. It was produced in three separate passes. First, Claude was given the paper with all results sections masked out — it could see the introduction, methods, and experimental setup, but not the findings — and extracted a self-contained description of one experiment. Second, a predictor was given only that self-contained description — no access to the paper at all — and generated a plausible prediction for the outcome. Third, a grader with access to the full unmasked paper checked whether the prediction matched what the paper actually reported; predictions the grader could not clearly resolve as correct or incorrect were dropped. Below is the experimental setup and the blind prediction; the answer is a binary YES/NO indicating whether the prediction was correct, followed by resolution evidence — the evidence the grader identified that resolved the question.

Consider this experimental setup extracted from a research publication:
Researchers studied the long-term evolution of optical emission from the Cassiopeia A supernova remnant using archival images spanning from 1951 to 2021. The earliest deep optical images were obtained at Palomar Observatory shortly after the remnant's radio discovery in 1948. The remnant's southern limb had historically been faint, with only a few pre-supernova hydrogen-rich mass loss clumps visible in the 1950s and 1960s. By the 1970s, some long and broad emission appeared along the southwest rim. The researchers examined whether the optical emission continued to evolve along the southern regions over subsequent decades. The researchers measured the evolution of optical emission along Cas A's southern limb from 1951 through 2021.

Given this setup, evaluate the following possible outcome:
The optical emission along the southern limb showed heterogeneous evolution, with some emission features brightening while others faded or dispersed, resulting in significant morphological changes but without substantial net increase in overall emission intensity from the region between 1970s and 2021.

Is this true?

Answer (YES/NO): NO